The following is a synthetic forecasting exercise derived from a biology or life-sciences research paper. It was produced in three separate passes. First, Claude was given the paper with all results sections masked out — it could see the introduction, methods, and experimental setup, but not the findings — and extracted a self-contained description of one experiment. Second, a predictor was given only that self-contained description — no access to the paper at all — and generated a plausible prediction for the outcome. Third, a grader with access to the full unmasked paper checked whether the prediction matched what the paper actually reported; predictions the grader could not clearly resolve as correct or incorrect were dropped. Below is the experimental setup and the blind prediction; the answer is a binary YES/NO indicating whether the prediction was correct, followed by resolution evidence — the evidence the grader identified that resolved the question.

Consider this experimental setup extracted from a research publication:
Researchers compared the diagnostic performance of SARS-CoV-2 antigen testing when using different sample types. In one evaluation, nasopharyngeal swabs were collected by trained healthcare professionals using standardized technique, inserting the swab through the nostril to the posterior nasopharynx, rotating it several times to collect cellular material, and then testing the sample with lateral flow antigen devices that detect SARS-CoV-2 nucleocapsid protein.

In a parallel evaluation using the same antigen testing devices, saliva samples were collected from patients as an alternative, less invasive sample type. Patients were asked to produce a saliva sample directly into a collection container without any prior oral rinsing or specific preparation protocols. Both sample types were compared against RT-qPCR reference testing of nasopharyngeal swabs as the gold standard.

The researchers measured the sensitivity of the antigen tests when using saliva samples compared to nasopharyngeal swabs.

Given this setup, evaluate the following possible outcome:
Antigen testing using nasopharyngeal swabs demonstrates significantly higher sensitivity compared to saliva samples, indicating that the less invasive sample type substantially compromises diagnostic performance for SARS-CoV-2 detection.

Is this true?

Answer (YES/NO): YES